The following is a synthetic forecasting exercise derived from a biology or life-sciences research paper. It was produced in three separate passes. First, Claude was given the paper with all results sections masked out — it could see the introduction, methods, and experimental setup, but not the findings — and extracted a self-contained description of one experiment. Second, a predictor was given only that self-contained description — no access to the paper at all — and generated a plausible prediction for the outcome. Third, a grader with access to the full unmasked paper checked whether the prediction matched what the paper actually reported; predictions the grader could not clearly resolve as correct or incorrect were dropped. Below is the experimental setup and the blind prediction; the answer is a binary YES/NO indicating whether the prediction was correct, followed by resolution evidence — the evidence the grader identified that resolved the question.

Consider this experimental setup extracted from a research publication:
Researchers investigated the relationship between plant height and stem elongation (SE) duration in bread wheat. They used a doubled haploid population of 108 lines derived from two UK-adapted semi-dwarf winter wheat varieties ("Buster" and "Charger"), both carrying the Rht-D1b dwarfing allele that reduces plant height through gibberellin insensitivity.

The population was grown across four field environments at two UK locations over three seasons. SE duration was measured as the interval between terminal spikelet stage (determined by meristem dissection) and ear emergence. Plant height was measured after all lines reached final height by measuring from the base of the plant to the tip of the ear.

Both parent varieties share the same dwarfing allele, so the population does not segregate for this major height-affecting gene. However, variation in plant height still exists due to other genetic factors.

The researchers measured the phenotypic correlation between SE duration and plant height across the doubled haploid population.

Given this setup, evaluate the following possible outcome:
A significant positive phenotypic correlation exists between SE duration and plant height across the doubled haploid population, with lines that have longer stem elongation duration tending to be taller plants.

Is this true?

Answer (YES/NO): NO